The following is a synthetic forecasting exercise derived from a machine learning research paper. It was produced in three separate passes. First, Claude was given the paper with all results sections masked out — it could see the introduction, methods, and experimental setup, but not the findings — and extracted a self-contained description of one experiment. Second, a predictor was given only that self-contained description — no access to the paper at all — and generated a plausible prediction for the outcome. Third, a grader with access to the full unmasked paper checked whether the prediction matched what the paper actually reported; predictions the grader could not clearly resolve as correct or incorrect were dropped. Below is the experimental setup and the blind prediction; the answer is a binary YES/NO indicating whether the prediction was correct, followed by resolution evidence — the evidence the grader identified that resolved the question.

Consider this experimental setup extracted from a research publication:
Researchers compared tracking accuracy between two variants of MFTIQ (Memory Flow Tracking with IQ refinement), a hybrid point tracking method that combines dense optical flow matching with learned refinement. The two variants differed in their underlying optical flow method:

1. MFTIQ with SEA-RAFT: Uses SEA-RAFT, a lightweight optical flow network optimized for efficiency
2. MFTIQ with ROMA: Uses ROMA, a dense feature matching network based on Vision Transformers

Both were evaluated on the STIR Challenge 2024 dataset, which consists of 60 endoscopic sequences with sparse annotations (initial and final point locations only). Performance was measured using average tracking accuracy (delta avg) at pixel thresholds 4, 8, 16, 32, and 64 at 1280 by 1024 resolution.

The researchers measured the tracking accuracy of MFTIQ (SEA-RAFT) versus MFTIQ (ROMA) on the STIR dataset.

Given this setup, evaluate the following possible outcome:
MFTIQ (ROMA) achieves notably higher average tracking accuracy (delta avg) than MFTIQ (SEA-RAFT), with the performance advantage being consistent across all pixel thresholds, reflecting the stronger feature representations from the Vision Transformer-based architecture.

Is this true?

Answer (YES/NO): NO